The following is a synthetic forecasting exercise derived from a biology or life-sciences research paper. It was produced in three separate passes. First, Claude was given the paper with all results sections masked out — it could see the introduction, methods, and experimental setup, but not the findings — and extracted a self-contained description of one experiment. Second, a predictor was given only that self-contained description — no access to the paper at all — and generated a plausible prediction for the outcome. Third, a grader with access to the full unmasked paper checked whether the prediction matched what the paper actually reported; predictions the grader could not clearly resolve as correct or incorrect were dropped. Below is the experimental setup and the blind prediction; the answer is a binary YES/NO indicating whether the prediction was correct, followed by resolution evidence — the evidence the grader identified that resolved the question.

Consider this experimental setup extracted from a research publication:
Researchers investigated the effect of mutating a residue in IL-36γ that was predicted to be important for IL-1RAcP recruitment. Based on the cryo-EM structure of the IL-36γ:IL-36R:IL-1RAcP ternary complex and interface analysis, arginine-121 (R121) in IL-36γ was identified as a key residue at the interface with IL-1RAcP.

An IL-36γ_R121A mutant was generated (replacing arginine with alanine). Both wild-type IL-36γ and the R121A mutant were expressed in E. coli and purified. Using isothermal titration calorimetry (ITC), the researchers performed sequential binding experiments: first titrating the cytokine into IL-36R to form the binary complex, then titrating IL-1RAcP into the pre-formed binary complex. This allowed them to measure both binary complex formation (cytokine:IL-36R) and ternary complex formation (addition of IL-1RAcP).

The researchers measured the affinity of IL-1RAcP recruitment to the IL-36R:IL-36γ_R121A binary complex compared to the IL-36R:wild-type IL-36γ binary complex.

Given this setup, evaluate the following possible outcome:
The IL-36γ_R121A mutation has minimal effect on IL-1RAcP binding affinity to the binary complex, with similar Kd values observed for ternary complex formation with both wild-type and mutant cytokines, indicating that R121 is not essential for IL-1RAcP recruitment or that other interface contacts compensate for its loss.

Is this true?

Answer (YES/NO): YES